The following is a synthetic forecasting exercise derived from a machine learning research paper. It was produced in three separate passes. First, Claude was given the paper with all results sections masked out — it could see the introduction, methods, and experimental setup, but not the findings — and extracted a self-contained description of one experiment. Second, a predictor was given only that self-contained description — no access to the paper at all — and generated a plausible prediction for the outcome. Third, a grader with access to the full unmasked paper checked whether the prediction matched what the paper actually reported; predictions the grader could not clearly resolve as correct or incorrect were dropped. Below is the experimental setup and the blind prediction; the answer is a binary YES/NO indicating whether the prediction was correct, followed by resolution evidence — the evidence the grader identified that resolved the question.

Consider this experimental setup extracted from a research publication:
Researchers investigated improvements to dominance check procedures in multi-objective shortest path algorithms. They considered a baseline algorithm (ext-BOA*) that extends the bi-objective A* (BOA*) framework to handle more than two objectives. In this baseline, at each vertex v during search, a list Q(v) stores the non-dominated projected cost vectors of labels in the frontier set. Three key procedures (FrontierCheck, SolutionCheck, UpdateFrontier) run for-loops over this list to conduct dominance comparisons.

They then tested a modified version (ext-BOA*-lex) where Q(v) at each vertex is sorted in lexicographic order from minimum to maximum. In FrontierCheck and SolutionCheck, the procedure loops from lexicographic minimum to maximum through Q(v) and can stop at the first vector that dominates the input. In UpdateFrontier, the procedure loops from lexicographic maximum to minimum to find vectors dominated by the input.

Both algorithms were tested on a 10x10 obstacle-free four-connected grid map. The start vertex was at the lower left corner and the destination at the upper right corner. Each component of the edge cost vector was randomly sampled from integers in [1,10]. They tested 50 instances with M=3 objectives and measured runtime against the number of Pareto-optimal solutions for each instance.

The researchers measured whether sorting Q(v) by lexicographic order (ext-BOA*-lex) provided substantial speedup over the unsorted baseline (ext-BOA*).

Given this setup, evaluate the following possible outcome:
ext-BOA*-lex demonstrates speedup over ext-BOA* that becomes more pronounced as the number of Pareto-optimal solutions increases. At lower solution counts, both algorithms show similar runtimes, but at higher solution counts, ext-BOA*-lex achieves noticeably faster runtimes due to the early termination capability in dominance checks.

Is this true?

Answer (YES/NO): NO